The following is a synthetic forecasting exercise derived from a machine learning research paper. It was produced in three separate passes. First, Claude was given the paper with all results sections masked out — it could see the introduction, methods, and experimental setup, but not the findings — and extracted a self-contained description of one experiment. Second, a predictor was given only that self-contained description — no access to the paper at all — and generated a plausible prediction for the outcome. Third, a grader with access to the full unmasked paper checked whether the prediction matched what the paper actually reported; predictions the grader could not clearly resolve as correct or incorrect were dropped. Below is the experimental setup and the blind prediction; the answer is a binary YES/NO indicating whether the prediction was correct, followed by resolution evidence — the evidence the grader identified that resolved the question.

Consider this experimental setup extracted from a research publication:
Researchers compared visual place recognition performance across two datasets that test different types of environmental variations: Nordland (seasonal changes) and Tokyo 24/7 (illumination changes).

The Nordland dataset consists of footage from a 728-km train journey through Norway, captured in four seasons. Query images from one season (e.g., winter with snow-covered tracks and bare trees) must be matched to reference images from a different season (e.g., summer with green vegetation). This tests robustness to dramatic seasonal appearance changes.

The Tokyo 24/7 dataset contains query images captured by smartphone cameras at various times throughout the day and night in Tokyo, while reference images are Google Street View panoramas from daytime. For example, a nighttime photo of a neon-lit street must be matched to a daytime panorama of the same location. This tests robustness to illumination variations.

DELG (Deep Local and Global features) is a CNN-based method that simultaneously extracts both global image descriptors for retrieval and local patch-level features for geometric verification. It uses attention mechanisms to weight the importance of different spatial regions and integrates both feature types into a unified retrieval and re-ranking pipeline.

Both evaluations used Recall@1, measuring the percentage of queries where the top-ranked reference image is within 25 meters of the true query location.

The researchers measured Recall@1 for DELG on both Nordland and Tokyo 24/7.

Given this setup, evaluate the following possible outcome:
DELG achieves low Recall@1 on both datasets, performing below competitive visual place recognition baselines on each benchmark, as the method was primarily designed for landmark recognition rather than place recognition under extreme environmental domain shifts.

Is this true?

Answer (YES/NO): NO